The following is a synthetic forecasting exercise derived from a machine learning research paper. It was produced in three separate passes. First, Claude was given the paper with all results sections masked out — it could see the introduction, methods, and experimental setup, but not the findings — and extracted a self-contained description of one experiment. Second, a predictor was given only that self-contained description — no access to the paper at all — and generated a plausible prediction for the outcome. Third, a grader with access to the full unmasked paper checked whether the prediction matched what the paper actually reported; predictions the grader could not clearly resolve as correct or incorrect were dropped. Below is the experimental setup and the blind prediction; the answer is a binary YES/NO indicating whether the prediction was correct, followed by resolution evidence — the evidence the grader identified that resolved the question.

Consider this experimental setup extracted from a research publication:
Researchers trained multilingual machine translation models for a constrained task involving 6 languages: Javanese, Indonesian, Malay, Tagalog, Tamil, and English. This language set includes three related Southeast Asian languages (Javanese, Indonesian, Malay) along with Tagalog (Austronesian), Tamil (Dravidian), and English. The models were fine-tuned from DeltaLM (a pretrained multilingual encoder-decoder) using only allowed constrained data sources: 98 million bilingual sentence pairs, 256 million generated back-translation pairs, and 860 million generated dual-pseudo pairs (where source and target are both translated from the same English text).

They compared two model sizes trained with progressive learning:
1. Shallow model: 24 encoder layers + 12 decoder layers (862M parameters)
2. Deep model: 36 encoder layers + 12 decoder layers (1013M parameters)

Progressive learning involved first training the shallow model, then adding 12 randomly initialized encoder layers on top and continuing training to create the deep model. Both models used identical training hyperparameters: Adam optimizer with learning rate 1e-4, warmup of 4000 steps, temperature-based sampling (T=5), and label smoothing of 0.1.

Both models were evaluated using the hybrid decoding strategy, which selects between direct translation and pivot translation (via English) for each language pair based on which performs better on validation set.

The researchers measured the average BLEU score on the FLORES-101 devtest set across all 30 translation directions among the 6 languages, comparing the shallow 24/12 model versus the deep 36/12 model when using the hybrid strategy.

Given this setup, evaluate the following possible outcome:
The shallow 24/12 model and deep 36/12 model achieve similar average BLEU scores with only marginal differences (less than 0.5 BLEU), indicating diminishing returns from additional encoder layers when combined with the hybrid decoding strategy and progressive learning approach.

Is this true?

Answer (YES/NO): YES